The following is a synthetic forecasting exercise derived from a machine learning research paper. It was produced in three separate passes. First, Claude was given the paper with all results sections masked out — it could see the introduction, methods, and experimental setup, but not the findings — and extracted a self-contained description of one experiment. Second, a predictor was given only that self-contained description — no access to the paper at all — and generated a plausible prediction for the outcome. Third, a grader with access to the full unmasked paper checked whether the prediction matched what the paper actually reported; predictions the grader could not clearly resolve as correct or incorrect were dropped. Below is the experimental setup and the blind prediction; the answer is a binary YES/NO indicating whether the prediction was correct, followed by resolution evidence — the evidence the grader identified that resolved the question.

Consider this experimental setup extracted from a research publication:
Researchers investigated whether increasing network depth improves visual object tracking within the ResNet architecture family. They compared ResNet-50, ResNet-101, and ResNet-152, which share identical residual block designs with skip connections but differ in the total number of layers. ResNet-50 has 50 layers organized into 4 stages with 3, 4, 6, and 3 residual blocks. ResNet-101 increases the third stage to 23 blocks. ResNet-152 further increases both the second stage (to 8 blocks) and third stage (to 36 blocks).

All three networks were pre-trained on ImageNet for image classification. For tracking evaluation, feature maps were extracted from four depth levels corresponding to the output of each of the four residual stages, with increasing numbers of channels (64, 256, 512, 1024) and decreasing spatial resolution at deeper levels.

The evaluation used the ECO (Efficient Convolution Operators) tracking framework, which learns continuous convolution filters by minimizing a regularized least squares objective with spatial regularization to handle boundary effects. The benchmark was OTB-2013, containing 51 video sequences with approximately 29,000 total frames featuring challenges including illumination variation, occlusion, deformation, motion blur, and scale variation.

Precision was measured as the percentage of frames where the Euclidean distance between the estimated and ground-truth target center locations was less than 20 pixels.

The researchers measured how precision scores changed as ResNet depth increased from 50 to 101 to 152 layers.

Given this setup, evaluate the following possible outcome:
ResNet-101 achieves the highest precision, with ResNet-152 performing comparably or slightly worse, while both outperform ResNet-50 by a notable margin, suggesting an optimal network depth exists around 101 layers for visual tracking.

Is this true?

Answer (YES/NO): NO